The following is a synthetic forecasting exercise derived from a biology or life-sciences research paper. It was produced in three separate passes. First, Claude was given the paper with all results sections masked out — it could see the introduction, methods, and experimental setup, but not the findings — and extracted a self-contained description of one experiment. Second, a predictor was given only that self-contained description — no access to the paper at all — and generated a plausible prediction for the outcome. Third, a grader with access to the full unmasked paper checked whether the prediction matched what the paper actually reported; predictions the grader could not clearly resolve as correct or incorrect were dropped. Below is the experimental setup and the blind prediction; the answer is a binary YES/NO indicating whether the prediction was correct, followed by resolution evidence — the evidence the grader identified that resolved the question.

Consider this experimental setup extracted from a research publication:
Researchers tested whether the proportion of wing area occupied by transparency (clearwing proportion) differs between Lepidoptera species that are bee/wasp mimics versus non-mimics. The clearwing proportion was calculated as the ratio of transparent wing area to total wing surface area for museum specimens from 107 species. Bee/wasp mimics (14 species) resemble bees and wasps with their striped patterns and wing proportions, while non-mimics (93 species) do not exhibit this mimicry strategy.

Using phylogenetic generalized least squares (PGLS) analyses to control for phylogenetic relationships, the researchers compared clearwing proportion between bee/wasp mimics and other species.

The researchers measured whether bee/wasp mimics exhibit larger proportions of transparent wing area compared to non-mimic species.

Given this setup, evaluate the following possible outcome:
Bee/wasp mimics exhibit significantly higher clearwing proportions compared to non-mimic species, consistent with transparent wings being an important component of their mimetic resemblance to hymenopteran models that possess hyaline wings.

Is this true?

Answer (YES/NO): NO